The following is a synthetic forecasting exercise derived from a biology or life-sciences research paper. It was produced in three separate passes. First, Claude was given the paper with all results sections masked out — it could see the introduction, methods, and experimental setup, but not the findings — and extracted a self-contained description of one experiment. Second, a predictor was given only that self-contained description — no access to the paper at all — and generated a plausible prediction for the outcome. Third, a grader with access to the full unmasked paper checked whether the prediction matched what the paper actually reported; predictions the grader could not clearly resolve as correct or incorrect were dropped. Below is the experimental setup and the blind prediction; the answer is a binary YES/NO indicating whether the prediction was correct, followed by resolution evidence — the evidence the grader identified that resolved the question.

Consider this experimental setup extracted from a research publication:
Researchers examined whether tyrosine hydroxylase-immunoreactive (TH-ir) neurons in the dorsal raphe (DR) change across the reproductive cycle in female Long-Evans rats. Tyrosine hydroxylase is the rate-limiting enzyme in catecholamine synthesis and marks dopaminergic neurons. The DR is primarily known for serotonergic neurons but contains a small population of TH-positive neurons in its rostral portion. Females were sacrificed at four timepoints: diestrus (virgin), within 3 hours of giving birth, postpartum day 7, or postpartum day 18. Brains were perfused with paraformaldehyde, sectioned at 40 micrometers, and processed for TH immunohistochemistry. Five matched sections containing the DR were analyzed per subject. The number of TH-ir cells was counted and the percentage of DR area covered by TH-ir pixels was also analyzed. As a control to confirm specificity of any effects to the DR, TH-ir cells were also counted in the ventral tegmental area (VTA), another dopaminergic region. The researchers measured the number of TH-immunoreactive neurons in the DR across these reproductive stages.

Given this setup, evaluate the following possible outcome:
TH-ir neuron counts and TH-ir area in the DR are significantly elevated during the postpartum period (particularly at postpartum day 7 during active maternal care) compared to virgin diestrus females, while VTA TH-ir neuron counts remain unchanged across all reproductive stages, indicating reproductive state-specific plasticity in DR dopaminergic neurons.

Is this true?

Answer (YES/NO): NO